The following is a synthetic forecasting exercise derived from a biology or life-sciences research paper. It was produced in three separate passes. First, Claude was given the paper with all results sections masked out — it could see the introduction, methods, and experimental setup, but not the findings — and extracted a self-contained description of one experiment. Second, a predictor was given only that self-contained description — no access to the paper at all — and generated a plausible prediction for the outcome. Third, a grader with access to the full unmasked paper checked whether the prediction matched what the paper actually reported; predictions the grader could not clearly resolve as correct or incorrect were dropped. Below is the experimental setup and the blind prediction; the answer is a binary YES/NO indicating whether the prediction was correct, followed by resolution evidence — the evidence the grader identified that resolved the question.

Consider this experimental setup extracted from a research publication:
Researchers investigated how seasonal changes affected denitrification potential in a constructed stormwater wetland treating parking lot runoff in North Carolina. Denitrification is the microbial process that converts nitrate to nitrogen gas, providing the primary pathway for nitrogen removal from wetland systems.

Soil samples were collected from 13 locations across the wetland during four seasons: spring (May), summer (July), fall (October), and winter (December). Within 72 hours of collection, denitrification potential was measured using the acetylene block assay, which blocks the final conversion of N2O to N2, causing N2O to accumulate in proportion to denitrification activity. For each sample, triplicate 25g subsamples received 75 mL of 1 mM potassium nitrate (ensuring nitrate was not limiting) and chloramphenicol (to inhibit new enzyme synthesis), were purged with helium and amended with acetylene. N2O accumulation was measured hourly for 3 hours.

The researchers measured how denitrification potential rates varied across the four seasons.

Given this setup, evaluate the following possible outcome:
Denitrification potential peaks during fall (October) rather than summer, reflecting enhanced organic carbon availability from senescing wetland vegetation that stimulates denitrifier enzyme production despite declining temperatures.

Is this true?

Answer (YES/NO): NO